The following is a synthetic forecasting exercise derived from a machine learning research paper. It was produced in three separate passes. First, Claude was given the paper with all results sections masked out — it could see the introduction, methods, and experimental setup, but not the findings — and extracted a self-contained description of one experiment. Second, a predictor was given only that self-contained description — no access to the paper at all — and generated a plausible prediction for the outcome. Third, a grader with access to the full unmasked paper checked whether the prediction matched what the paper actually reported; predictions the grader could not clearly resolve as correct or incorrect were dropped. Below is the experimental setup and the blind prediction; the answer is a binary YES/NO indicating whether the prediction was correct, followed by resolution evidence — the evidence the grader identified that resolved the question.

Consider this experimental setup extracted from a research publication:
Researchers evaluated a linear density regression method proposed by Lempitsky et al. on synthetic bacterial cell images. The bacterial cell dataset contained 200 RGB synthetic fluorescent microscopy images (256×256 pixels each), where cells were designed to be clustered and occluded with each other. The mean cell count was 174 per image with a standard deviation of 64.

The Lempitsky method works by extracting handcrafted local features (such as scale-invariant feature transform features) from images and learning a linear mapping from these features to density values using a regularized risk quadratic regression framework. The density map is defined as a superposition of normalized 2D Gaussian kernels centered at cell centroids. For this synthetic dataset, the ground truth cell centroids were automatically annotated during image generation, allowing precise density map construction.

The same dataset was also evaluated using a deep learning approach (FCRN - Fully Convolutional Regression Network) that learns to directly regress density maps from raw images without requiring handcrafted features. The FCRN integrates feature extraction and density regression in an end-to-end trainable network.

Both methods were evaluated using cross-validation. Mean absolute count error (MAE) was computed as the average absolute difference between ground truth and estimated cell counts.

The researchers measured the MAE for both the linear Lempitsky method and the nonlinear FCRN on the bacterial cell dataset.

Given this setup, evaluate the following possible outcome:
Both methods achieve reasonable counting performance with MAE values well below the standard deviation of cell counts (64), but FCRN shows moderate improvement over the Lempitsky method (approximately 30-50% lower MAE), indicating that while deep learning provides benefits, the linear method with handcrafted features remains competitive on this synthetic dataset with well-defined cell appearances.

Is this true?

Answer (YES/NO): NO